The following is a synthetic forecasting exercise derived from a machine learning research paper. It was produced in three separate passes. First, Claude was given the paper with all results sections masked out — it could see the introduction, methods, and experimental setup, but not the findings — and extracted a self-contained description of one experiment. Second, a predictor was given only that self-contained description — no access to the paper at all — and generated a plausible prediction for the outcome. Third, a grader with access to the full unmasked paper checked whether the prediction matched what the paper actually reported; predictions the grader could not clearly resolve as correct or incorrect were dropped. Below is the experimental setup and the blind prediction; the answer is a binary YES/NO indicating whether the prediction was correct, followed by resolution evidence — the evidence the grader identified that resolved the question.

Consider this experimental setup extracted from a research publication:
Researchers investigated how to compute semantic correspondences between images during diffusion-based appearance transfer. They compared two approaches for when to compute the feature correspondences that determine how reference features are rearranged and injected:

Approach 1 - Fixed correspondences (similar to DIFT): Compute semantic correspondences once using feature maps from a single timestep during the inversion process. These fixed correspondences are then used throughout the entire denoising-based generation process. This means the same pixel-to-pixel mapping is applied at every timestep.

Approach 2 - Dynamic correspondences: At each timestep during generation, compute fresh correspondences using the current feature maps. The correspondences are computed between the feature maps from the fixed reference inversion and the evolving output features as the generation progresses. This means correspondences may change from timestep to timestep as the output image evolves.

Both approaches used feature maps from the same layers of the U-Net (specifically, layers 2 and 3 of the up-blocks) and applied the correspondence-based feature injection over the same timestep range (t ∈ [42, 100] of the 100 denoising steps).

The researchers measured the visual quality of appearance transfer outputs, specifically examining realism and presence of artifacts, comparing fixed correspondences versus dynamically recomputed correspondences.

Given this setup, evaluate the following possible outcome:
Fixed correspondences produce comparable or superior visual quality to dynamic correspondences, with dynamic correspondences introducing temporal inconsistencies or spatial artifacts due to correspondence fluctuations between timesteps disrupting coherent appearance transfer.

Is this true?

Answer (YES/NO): NO